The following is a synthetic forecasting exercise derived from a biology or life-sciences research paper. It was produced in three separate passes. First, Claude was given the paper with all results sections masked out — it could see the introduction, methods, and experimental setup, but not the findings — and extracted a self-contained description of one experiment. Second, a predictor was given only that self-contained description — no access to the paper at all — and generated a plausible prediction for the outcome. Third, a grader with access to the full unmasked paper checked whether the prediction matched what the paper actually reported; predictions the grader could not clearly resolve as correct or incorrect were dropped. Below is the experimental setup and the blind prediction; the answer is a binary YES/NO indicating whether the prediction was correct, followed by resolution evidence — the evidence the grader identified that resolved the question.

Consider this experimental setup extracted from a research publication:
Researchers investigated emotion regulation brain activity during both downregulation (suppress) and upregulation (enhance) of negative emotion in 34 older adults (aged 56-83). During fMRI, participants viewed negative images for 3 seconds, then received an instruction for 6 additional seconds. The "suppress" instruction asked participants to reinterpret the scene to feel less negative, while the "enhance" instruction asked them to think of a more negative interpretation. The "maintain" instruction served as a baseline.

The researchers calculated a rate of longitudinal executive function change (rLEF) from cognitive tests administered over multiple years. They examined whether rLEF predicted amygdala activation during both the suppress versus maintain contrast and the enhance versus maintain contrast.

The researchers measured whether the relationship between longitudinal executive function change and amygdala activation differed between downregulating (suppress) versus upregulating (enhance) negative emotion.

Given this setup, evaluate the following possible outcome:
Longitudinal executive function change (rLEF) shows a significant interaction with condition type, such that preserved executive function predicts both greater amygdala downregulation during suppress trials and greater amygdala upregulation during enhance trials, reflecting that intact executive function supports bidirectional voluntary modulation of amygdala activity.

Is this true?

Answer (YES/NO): NO